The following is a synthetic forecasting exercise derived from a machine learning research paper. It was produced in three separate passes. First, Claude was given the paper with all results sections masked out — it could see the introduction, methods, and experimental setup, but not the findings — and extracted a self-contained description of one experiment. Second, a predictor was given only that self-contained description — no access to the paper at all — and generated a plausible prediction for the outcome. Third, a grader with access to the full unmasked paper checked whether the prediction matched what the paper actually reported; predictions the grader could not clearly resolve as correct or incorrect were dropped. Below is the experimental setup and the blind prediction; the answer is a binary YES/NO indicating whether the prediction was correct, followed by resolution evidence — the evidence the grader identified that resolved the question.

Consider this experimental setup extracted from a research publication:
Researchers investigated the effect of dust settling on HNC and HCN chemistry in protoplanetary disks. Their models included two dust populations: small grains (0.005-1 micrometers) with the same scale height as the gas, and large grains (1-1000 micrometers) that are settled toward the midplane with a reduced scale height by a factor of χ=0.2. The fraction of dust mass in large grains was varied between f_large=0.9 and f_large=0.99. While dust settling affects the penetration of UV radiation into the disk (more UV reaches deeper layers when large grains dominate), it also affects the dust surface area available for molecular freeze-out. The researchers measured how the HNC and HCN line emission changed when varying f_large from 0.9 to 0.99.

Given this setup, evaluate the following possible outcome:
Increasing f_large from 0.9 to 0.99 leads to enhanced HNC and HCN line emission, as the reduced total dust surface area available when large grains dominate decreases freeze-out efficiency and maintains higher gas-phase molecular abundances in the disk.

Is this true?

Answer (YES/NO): NO